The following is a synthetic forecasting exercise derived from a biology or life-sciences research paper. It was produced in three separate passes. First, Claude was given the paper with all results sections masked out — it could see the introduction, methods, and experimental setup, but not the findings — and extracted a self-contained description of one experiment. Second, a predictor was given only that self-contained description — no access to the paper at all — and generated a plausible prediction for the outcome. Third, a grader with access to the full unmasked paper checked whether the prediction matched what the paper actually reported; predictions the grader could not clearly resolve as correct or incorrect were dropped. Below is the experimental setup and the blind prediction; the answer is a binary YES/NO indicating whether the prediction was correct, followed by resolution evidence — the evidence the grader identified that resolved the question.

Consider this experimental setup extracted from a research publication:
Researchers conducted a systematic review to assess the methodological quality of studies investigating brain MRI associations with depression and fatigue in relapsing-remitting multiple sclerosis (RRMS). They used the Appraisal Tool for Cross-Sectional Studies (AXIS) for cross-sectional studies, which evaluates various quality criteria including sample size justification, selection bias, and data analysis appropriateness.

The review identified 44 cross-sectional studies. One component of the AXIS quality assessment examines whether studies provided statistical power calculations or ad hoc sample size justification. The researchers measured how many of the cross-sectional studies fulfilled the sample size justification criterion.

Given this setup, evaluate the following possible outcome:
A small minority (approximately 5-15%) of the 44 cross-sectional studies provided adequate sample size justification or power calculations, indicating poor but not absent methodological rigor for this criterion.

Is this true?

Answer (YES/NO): NO